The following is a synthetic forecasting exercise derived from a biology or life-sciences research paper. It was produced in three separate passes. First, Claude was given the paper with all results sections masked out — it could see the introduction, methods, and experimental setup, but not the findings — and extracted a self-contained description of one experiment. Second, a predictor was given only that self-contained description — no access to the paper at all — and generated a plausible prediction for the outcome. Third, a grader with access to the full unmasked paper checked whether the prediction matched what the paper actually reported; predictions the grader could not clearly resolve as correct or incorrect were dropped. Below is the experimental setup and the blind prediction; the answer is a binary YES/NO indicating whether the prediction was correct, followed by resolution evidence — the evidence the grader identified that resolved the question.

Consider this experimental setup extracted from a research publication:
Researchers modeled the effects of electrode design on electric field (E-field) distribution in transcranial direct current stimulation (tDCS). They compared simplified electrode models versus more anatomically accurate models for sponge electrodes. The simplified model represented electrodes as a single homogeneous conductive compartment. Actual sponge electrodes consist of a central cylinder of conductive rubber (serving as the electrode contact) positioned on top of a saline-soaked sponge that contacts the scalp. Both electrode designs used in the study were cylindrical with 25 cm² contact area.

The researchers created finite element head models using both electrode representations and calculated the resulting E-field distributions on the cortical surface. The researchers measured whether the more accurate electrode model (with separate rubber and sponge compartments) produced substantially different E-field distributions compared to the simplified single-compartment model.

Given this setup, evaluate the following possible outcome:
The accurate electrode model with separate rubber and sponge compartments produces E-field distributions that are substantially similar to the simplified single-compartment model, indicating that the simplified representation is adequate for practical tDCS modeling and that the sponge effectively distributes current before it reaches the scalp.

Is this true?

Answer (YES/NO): YES